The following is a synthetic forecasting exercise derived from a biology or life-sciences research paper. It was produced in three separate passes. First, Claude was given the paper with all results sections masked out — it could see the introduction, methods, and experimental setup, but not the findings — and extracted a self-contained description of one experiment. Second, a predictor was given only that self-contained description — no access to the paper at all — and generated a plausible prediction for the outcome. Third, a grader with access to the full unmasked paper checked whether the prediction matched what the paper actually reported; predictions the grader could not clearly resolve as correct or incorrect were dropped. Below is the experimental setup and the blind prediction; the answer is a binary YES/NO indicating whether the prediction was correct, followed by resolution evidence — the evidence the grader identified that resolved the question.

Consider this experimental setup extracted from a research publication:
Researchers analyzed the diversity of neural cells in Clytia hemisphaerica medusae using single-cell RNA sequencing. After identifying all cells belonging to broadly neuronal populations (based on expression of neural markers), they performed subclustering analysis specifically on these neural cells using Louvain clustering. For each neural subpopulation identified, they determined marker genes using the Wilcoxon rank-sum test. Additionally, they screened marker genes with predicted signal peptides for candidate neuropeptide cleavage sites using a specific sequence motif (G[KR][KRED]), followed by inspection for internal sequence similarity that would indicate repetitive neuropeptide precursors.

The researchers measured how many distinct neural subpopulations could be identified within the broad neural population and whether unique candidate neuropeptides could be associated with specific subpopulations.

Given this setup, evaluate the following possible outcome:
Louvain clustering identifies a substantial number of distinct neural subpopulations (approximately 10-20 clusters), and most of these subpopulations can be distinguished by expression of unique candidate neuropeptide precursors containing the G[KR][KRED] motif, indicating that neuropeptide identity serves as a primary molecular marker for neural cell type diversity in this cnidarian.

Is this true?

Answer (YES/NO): NO